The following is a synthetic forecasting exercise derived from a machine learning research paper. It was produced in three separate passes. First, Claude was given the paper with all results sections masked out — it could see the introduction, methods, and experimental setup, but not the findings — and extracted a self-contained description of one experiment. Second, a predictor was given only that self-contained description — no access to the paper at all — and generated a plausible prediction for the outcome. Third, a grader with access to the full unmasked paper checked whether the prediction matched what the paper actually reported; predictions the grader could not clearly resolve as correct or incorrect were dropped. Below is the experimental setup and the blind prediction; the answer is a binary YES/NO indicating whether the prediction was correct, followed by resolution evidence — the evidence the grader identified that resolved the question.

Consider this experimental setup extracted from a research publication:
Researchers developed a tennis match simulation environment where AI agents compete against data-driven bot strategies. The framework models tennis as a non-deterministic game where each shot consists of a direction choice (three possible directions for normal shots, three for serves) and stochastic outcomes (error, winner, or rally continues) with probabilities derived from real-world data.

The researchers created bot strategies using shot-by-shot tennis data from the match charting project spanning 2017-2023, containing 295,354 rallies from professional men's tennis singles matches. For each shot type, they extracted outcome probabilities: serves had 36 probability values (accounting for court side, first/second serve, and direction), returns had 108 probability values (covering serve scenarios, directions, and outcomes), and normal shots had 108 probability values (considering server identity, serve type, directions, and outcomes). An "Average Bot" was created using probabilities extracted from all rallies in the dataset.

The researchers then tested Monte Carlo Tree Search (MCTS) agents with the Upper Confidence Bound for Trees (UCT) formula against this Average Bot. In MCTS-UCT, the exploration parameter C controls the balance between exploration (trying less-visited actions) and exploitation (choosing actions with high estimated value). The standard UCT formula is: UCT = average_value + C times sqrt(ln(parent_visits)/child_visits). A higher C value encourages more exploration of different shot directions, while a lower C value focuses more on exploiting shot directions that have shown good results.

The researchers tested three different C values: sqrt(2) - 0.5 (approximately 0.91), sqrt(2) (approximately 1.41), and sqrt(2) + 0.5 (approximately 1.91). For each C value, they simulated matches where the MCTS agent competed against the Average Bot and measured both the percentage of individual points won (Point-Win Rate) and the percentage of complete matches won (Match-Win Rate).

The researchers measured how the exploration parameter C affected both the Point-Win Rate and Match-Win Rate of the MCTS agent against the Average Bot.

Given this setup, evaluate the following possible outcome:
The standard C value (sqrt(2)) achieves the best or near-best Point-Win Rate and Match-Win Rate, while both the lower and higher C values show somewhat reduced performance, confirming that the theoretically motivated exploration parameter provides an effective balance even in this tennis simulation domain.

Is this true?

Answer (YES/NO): NO